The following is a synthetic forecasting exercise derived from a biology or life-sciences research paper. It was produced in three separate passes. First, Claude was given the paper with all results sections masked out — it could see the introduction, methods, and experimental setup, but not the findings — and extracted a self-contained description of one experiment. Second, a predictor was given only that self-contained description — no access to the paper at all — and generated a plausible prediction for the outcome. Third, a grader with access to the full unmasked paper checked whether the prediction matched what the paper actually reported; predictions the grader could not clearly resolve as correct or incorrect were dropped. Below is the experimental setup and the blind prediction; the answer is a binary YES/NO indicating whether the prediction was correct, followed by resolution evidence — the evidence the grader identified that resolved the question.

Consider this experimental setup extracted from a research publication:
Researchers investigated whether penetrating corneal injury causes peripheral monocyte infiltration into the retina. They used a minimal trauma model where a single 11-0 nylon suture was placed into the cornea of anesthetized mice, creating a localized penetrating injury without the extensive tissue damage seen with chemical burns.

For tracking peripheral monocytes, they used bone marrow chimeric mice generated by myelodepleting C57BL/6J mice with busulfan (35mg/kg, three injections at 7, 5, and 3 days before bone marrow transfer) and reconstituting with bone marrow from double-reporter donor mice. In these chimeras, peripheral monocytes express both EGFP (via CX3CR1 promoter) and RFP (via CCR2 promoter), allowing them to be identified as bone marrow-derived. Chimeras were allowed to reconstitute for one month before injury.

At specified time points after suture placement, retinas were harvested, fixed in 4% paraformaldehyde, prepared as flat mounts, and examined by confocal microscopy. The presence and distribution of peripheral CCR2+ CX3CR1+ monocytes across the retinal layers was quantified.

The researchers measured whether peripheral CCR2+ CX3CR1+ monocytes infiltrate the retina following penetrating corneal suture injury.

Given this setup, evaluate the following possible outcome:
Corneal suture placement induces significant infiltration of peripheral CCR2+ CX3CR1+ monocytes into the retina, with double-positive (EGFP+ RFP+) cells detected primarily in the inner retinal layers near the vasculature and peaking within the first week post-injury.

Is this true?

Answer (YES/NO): NO